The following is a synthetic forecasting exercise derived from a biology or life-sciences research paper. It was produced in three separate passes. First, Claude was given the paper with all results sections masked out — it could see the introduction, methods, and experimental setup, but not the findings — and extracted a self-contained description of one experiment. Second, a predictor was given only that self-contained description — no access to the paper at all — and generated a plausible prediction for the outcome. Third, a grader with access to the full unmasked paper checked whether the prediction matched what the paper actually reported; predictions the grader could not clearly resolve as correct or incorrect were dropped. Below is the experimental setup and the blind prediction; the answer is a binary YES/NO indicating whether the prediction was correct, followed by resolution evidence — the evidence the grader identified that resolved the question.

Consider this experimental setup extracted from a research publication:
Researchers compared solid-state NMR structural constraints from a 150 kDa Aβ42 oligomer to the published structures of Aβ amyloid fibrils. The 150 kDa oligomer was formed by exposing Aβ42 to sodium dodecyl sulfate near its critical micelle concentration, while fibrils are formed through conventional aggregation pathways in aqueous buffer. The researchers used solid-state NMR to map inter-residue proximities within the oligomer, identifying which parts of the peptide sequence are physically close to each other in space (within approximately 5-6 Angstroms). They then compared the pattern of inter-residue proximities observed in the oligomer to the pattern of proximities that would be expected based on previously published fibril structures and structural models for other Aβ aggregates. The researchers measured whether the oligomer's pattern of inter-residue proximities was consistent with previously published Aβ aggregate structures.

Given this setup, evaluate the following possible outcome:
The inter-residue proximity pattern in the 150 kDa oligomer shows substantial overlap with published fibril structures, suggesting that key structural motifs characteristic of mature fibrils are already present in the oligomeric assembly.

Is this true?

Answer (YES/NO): NO